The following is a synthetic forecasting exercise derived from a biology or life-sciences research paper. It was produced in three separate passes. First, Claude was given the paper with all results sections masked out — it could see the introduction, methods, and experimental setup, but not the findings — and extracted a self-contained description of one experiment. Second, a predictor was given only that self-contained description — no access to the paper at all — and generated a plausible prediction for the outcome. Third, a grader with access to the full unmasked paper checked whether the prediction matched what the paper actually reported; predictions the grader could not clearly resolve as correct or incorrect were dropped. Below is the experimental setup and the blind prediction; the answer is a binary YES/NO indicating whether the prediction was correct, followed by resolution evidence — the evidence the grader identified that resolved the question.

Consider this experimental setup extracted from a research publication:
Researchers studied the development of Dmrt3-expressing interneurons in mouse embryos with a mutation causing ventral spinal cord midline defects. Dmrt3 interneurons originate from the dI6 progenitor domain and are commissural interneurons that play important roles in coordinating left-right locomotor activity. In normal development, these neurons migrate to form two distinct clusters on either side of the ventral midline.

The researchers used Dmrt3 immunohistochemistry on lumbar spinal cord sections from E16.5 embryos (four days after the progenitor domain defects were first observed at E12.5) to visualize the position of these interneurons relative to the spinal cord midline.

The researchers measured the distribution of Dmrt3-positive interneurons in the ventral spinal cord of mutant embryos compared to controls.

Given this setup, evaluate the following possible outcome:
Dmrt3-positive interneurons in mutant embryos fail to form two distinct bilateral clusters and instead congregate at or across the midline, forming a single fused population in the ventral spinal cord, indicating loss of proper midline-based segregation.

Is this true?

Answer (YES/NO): YES